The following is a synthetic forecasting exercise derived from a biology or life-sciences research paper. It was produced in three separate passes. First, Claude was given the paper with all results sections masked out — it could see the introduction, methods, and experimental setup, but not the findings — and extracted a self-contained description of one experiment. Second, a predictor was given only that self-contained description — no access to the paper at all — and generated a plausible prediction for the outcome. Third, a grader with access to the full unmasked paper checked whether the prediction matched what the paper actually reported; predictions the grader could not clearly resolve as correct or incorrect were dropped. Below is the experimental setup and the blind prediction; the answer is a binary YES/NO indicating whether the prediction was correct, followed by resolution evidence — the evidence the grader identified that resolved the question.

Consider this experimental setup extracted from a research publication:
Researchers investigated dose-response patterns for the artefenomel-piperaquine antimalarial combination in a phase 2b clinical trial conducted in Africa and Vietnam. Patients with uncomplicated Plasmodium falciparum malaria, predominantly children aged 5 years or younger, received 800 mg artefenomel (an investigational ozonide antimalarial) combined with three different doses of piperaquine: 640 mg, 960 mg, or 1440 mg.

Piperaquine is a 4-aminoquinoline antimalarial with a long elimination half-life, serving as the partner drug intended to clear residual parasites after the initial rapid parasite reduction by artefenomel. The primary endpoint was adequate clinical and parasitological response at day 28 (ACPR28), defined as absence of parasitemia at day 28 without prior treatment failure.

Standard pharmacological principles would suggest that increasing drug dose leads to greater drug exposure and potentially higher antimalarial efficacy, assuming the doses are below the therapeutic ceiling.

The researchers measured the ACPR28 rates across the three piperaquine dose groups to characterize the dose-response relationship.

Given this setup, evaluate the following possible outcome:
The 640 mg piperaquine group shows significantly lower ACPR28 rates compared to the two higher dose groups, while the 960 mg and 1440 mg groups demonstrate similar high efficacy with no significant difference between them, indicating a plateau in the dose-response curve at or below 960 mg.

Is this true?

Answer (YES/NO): NO